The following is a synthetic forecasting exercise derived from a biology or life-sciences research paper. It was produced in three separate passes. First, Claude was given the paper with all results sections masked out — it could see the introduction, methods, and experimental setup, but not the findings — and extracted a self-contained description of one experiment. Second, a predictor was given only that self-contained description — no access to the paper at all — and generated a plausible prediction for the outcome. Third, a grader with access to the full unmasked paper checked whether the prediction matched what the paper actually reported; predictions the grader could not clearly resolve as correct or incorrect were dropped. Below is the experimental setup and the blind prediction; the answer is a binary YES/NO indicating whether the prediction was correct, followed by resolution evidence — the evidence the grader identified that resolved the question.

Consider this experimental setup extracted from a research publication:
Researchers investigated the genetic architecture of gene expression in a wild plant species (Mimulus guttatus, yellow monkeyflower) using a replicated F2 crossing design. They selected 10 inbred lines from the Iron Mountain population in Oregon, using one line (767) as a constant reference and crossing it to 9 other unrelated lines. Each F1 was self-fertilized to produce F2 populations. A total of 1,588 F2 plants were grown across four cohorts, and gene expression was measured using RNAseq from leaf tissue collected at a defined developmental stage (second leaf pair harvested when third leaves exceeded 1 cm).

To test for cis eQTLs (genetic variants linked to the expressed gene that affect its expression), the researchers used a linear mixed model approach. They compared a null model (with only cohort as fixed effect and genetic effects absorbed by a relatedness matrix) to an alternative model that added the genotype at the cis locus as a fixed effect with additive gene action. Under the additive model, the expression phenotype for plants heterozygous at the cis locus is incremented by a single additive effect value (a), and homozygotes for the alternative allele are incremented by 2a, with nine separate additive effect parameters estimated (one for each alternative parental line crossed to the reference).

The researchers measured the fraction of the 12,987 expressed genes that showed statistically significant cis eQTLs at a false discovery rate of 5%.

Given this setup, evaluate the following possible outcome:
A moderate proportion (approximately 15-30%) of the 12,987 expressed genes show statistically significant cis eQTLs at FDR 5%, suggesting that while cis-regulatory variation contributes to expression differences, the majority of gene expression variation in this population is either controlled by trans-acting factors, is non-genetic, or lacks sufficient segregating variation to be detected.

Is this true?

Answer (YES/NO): NO